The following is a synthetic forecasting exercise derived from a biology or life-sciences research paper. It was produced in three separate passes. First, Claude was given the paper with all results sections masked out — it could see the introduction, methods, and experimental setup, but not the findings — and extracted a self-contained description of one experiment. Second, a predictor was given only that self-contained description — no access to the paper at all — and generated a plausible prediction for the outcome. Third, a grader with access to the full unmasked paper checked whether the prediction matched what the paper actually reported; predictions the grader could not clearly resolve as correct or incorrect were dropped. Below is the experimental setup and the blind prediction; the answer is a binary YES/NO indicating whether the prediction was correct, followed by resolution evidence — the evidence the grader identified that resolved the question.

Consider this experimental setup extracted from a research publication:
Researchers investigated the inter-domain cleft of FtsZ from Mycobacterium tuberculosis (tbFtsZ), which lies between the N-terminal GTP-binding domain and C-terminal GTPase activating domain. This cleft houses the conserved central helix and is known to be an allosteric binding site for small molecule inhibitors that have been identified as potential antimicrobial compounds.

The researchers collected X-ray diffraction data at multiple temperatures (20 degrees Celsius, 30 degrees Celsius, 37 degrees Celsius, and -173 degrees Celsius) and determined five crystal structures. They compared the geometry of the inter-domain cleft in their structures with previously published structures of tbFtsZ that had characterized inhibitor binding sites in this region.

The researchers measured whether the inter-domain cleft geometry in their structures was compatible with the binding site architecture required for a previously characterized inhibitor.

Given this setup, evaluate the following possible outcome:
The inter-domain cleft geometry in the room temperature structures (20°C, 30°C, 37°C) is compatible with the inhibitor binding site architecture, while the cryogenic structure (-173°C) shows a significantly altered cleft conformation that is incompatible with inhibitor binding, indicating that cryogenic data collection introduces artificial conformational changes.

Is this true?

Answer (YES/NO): NO